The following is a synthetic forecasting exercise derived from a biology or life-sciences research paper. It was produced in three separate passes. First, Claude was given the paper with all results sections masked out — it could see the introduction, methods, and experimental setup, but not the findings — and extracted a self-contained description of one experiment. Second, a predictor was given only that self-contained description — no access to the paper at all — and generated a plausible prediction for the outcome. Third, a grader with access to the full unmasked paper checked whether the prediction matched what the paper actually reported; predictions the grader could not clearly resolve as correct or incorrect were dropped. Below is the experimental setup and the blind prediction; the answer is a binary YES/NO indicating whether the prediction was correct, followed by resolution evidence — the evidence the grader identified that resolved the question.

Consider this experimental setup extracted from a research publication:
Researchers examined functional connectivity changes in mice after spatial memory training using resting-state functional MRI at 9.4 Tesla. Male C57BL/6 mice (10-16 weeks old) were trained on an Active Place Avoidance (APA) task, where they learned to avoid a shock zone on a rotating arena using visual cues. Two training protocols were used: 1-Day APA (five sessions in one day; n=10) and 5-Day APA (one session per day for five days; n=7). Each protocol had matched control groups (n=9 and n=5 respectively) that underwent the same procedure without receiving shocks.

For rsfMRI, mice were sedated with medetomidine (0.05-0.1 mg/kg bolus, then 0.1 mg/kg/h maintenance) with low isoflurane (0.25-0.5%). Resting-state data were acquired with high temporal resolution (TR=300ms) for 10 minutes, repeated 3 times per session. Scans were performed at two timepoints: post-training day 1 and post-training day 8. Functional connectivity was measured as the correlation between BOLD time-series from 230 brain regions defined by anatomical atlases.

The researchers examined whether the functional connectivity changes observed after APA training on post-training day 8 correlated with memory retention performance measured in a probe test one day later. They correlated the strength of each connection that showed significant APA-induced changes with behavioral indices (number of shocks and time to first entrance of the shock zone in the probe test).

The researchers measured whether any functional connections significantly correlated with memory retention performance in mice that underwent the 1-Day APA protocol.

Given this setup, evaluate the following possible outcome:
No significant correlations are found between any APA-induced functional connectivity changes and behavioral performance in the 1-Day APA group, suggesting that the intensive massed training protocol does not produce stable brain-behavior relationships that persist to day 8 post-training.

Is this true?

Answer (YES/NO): NO